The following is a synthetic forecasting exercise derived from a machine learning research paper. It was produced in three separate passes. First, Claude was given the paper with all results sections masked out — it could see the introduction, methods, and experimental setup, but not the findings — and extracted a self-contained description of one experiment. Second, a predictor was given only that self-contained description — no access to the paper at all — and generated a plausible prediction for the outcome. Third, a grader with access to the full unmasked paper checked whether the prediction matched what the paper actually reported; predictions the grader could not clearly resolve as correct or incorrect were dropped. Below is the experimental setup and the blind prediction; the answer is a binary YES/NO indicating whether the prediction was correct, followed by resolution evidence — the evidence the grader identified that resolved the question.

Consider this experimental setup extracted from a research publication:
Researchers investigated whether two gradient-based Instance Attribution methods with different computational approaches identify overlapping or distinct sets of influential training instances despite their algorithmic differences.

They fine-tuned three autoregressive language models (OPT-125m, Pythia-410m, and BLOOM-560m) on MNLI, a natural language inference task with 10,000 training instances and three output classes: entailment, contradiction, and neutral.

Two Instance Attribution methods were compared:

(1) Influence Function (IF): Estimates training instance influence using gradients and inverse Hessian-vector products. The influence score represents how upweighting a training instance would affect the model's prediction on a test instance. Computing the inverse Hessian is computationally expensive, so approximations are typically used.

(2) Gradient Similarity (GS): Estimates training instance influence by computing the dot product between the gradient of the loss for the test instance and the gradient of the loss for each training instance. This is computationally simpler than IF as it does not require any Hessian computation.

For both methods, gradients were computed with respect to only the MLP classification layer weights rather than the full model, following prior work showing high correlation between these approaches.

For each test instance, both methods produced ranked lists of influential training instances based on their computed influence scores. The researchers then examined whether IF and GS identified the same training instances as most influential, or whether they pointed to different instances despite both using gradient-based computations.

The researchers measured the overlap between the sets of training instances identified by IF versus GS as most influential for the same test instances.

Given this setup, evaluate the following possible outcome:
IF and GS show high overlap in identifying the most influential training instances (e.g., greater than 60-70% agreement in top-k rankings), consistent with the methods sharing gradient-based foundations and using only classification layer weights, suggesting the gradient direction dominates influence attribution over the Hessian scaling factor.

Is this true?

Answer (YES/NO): YES